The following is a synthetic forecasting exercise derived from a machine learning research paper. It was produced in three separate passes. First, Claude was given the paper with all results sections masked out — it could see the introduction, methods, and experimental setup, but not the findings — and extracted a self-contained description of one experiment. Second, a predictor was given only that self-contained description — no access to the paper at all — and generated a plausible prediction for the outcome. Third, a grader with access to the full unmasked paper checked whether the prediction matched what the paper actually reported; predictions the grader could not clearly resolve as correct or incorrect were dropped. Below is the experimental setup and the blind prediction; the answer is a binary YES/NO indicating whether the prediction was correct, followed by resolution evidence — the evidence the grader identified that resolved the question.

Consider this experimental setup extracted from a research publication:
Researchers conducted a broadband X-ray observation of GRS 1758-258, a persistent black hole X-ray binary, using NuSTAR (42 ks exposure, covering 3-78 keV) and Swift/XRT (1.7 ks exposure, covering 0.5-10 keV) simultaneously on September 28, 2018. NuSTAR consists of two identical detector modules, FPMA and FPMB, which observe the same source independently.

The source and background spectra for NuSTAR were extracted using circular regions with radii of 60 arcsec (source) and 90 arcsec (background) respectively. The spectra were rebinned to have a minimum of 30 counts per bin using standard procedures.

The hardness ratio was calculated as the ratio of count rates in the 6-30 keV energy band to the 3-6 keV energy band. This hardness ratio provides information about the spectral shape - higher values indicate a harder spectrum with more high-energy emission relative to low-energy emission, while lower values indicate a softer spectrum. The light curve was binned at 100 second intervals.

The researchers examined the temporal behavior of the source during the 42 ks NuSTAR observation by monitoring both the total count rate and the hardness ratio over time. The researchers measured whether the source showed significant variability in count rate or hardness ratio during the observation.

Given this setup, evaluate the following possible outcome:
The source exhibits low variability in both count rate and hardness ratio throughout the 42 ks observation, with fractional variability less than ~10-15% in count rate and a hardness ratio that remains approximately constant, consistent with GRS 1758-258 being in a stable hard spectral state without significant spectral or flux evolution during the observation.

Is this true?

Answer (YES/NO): YES